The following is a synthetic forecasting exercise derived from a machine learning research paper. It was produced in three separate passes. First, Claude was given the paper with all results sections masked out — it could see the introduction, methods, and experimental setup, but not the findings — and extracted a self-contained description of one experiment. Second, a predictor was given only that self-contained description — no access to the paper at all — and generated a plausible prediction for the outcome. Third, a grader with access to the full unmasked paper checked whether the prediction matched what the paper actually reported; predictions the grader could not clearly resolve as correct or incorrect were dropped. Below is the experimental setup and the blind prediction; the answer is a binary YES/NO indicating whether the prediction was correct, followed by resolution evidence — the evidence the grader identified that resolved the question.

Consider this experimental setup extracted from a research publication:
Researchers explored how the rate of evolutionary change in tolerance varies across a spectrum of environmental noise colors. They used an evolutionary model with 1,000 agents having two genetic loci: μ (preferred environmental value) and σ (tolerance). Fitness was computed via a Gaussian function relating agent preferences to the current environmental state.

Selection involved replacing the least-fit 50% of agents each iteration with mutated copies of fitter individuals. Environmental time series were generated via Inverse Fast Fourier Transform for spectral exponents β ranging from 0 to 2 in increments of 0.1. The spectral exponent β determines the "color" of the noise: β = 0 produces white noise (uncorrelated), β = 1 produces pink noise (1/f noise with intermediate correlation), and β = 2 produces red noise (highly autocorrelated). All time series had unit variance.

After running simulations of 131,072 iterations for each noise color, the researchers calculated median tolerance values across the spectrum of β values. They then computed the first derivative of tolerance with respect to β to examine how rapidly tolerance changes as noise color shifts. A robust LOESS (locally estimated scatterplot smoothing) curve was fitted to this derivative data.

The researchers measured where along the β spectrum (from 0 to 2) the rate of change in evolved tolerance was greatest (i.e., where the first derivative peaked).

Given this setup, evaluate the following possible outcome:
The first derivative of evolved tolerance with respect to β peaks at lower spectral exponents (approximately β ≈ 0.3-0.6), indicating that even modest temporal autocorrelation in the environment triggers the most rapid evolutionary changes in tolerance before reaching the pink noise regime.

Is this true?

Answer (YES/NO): NO